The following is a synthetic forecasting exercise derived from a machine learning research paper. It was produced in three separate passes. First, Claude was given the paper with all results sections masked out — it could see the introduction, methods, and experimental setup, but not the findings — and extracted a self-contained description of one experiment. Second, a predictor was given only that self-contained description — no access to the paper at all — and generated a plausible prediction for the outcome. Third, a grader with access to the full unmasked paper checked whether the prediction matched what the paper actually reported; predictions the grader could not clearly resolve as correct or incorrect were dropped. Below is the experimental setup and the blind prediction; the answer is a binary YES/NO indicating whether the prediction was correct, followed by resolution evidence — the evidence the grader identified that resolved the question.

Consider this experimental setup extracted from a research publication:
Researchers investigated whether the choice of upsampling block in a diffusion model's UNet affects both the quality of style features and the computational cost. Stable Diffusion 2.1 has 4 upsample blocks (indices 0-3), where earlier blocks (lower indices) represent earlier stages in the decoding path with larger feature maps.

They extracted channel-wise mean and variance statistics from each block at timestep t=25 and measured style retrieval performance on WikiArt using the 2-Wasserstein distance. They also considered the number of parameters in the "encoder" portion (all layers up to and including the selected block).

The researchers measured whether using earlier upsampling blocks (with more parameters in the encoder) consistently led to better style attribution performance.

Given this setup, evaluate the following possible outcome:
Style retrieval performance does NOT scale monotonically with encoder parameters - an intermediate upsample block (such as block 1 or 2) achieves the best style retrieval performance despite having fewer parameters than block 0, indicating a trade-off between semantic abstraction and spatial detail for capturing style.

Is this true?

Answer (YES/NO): NO